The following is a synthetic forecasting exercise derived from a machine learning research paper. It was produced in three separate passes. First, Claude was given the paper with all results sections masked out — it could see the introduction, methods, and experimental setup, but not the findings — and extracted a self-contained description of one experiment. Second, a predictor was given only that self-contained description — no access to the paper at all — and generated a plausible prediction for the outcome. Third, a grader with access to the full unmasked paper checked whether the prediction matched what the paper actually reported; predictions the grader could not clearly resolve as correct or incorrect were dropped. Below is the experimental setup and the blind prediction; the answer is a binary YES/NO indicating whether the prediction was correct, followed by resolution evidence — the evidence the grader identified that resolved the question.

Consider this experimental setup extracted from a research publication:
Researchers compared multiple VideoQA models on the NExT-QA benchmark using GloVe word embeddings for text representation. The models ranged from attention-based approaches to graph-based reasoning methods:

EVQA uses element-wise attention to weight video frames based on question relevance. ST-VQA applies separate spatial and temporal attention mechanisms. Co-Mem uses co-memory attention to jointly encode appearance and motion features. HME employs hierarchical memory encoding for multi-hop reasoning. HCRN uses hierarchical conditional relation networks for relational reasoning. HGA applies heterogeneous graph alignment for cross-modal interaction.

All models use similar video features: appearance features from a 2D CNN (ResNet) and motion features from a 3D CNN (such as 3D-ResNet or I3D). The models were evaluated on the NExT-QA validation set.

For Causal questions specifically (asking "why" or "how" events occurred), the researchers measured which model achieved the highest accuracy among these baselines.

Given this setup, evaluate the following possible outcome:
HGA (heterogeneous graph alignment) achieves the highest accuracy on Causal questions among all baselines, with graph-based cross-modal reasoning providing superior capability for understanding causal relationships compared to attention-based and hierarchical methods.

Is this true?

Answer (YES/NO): NO